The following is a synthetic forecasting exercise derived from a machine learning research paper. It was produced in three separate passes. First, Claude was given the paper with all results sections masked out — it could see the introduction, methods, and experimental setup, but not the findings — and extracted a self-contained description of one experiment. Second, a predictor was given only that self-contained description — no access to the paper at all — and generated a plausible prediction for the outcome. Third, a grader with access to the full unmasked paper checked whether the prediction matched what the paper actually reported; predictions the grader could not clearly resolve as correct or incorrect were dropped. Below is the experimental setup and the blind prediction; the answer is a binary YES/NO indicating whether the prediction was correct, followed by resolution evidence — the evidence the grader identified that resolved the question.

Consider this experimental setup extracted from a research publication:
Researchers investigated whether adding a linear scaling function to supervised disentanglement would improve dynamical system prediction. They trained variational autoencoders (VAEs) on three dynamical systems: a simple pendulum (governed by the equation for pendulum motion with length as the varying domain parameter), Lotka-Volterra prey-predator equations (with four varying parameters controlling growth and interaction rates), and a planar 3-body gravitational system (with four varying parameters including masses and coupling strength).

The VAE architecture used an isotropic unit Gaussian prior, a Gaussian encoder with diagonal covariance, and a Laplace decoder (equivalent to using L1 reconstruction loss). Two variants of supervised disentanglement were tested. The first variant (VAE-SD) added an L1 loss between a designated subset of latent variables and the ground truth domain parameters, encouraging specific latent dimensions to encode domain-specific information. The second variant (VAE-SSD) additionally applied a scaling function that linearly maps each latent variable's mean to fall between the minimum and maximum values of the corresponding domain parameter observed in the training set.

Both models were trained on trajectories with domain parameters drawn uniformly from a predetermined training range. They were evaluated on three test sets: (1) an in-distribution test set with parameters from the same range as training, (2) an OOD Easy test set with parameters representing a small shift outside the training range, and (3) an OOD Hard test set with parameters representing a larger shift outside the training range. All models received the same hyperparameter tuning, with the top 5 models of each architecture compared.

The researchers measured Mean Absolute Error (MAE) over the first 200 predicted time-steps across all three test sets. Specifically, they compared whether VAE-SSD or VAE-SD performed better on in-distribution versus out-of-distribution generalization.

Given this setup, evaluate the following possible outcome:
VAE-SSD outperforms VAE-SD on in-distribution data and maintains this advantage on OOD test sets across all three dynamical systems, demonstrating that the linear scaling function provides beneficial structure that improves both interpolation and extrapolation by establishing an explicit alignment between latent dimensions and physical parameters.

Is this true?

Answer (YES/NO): NO